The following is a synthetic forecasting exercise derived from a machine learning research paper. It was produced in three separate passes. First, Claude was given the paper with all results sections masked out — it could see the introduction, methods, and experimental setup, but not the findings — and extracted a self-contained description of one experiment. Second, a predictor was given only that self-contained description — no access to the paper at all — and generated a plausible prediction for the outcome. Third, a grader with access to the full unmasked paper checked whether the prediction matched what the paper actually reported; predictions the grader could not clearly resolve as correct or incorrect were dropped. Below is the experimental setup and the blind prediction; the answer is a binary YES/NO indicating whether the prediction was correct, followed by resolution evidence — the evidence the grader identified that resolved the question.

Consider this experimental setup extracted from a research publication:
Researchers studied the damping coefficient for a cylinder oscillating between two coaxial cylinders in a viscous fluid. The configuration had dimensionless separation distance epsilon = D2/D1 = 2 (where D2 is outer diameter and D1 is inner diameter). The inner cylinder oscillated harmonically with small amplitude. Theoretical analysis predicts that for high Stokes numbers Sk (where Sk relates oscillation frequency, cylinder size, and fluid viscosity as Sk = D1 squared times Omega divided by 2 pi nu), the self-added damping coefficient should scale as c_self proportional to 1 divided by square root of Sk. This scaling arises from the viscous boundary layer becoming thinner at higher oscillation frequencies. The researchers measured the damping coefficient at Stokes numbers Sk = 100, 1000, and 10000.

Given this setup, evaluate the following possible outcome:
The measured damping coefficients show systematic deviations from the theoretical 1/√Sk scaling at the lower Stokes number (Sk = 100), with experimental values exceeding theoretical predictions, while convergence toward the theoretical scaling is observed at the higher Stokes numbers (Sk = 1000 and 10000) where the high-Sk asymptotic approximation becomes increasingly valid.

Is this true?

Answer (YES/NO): NO